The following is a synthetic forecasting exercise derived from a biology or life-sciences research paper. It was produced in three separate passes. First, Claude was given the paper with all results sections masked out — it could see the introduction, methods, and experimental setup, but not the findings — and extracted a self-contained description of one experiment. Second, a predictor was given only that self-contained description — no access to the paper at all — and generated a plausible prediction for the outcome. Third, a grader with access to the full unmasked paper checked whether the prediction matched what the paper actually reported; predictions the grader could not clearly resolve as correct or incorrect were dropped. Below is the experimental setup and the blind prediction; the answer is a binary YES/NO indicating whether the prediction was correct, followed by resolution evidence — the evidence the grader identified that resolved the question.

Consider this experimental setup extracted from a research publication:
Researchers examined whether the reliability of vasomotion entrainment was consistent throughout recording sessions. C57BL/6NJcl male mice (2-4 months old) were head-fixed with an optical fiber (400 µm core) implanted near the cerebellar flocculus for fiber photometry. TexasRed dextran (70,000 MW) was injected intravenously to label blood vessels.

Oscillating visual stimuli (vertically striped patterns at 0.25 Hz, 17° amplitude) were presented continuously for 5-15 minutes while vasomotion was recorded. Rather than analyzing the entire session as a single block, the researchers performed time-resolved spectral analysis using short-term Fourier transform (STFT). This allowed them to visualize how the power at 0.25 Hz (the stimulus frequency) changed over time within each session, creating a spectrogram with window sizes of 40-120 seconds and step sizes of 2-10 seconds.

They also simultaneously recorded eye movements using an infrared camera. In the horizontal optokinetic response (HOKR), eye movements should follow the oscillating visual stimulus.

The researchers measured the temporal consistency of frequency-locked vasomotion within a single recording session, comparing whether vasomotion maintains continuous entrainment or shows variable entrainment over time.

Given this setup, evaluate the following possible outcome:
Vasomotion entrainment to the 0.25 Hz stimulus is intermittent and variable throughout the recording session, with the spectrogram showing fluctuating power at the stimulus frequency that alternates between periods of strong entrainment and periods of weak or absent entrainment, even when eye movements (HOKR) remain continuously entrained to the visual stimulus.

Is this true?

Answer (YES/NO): YES